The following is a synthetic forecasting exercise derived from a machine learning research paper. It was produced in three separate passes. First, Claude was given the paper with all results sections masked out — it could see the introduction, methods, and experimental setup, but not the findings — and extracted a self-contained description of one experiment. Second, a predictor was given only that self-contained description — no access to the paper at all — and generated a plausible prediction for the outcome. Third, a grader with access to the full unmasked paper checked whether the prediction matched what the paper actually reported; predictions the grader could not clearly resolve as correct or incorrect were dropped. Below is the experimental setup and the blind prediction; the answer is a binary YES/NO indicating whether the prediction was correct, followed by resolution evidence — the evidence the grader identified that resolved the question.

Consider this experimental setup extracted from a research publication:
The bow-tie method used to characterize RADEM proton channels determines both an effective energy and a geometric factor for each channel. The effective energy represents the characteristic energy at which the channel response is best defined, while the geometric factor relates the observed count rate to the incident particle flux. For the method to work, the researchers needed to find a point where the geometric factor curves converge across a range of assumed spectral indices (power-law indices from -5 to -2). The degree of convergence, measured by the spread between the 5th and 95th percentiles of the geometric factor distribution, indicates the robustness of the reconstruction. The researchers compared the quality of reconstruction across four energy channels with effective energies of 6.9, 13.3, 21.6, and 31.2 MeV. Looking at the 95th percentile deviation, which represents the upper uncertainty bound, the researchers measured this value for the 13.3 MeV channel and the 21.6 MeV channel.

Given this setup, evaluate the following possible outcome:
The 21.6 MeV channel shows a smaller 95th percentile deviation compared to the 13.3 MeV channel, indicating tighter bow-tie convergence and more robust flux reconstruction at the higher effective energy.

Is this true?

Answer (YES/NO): YES